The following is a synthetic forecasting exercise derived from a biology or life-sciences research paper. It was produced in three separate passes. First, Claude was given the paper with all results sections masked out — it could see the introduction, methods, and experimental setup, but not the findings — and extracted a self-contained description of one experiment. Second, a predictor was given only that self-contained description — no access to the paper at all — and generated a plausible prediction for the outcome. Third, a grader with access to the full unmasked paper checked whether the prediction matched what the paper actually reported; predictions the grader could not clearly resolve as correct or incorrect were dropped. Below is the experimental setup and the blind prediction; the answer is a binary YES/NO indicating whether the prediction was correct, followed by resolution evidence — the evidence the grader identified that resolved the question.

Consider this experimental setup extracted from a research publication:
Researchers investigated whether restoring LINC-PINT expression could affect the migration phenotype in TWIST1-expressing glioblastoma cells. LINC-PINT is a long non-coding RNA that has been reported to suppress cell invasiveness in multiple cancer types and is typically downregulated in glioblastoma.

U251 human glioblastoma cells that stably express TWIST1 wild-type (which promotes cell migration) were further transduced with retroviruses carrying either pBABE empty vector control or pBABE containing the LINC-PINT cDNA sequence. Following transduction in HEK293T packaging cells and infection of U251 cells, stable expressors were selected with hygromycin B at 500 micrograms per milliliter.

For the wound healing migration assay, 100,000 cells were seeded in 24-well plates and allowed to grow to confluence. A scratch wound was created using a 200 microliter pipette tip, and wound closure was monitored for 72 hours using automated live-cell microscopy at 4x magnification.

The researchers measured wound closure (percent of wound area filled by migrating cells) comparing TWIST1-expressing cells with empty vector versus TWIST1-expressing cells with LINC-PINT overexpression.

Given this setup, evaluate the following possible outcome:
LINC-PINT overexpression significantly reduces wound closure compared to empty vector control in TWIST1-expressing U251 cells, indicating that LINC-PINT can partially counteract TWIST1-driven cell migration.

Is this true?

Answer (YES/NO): YES